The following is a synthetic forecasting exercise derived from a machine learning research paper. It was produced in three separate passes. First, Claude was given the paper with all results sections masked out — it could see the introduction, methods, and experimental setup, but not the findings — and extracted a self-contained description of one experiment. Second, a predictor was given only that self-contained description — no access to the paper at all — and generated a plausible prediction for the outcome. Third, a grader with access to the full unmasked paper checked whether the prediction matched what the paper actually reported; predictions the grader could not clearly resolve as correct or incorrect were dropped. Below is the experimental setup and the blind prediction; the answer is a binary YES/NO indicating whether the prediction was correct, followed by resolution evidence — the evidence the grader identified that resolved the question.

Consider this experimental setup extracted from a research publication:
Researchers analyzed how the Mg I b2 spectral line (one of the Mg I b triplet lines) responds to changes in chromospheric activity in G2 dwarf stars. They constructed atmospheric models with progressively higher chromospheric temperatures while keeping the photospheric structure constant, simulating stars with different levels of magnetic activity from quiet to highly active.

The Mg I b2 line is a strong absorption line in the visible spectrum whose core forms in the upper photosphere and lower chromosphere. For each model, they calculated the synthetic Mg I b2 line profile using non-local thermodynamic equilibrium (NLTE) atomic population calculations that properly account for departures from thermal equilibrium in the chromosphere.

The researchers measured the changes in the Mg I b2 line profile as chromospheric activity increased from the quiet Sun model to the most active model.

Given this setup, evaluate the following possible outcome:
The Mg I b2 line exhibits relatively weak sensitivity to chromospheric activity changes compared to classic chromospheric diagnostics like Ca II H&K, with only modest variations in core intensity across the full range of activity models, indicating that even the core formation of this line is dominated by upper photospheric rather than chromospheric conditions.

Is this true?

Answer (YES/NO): NO